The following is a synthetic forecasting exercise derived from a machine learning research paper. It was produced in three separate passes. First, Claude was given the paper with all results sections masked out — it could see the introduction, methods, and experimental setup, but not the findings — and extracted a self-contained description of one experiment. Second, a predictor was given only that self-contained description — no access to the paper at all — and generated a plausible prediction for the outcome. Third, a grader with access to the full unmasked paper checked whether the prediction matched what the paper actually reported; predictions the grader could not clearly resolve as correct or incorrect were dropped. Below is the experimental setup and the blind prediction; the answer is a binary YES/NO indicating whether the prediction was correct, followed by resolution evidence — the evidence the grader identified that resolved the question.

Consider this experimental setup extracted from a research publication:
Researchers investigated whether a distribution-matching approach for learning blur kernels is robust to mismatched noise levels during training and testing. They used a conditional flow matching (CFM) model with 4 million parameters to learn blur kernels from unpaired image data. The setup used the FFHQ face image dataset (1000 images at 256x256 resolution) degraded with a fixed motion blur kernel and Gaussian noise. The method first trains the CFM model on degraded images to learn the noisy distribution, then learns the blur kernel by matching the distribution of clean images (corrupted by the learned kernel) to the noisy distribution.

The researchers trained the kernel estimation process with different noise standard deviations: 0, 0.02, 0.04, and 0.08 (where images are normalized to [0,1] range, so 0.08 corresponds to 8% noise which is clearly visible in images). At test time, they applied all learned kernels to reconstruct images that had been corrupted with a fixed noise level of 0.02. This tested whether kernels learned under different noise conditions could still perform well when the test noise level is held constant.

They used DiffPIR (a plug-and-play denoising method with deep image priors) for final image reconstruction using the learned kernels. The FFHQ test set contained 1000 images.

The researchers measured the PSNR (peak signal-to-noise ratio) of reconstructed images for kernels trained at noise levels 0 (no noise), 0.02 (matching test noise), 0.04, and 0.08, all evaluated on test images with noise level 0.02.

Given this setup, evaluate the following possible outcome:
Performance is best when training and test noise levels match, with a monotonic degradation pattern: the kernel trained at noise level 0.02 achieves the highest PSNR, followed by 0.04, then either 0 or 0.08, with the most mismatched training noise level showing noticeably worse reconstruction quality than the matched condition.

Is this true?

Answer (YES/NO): NO